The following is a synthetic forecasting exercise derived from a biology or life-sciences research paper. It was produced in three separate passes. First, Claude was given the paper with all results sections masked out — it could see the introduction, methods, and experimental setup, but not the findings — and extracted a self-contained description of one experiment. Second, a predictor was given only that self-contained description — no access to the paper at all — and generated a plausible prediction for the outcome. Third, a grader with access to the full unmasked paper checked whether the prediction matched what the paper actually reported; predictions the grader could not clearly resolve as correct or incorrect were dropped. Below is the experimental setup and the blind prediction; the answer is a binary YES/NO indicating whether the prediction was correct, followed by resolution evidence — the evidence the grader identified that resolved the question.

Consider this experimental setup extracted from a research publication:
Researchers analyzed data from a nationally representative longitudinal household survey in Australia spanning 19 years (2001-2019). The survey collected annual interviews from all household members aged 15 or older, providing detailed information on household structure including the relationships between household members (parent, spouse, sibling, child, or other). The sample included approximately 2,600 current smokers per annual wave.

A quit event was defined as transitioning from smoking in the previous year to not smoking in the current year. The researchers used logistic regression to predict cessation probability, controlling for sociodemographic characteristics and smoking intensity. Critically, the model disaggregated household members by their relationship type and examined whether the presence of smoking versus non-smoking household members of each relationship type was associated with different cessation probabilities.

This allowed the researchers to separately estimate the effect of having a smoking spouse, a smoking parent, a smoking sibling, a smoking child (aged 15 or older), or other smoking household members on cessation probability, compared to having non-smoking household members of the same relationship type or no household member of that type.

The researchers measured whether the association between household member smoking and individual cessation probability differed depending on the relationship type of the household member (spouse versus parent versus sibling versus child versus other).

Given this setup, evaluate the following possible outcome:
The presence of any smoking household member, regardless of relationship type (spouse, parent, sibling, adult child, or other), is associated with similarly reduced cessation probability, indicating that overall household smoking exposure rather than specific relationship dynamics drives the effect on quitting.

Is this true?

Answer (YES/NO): NO